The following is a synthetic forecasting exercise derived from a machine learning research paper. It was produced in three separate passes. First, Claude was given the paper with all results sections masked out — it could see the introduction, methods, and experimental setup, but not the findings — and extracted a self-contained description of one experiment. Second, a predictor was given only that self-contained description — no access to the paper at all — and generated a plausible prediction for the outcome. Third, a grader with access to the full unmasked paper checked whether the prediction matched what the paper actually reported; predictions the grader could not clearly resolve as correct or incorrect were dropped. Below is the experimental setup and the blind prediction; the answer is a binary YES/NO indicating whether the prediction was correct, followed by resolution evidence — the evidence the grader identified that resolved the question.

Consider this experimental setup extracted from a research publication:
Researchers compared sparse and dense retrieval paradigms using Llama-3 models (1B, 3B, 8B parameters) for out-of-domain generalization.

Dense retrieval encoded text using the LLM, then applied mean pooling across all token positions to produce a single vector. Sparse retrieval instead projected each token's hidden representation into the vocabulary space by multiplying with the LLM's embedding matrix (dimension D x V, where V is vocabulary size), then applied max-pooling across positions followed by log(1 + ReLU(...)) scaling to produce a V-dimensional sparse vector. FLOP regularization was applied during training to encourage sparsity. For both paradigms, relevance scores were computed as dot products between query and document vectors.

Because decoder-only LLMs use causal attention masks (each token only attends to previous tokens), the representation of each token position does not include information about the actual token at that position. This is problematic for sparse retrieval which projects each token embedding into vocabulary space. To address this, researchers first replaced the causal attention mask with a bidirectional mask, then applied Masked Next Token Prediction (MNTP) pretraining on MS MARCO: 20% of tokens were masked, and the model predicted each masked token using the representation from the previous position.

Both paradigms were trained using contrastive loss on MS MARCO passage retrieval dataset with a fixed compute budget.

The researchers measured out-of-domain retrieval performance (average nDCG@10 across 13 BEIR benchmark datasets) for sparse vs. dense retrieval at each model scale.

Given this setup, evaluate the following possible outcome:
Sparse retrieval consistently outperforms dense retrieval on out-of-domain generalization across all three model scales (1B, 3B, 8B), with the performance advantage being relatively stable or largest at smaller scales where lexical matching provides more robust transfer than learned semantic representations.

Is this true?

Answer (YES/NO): YES